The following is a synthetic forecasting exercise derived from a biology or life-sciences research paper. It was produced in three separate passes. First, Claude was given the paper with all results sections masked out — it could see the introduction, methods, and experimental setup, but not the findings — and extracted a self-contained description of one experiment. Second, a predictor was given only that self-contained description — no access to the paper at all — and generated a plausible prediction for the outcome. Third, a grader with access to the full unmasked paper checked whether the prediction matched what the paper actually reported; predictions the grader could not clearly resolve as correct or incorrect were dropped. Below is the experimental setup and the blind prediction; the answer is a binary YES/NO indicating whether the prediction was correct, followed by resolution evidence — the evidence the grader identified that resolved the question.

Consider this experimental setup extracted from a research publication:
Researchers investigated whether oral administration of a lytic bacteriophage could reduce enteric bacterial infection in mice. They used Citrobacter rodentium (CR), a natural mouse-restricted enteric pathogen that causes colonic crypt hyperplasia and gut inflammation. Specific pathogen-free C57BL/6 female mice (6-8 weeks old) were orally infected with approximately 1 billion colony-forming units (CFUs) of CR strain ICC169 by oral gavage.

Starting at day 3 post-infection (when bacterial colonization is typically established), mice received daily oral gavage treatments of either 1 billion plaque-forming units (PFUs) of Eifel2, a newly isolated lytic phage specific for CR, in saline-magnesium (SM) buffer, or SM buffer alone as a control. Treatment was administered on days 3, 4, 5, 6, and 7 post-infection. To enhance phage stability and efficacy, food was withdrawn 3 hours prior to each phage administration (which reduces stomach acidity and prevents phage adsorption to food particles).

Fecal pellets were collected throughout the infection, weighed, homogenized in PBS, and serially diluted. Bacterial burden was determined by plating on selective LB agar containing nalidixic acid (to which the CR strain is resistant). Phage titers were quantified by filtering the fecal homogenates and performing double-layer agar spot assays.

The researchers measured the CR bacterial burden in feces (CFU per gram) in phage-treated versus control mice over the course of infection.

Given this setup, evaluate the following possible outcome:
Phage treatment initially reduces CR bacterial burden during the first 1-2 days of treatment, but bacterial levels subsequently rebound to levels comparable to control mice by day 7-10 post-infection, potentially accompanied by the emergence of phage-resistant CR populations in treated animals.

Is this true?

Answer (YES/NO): NO